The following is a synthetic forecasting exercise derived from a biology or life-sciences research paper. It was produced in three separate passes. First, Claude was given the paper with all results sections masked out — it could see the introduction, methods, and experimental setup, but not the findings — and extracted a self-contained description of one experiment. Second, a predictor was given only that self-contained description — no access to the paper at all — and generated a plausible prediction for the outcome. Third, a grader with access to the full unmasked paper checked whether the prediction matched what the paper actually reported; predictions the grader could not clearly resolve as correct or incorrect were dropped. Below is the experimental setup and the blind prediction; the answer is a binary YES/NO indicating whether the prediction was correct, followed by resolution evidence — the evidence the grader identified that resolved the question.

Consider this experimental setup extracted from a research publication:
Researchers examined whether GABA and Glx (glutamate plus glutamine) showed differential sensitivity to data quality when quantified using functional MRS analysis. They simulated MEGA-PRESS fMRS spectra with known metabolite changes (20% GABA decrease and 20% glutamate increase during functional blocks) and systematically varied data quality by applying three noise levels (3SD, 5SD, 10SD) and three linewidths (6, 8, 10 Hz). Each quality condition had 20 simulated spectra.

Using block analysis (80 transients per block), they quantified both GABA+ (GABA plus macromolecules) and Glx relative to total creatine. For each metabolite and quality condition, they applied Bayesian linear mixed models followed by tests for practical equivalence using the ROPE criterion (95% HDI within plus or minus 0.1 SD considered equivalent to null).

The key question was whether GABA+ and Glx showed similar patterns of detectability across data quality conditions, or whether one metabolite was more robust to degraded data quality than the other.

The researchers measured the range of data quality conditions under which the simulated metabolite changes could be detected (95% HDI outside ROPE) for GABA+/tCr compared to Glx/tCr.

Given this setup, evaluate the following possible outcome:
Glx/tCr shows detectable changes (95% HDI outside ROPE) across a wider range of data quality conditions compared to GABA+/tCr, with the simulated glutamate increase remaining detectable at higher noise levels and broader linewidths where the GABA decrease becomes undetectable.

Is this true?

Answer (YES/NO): NO